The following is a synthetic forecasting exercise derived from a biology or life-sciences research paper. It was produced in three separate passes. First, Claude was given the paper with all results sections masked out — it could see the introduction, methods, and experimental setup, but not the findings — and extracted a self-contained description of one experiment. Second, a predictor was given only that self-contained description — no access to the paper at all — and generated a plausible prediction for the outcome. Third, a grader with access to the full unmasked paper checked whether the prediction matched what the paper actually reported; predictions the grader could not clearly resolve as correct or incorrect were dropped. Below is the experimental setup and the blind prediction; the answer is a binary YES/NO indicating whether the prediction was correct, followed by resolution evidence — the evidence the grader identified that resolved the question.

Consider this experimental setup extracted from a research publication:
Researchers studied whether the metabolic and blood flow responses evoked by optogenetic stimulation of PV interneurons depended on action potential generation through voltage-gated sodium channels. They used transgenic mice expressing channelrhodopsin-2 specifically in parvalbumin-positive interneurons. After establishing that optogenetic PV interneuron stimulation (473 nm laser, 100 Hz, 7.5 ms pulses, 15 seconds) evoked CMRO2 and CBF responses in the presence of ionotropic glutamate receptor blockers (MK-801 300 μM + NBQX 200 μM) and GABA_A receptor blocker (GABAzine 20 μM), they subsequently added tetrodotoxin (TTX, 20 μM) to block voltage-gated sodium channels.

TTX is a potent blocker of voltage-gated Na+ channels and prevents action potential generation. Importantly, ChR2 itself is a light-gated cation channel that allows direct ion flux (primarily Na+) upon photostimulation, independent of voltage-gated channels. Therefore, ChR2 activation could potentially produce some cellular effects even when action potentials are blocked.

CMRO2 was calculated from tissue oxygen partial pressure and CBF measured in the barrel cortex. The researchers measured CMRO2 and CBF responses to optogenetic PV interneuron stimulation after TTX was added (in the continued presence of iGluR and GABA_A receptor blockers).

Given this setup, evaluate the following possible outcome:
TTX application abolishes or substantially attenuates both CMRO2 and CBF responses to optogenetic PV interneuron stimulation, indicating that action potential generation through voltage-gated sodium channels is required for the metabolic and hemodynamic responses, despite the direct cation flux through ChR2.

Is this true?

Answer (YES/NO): YES